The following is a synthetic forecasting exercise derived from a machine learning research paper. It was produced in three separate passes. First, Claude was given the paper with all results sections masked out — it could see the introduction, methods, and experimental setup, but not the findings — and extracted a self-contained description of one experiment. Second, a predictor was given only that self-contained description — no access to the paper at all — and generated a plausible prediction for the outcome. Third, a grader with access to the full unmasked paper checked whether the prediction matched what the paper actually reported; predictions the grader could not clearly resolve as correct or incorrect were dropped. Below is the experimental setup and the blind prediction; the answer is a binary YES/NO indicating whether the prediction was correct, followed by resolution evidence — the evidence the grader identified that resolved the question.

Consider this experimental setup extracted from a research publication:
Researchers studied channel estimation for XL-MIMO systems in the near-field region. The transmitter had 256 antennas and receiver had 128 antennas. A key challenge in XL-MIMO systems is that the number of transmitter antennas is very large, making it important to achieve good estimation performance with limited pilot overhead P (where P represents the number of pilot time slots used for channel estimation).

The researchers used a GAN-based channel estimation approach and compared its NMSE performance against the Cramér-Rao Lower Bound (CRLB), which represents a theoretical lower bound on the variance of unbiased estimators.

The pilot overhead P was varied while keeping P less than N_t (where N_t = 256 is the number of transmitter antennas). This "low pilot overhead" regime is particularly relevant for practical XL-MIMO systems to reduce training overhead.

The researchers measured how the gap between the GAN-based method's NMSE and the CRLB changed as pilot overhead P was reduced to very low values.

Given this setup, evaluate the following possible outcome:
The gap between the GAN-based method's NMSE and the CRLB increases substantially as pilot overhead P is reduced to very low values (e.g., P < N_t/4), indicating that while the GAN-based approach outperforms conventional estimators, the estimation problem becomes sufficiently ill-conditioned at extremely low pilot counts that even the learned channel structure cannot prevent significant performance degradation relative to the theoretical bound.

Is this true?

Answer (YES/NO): NO